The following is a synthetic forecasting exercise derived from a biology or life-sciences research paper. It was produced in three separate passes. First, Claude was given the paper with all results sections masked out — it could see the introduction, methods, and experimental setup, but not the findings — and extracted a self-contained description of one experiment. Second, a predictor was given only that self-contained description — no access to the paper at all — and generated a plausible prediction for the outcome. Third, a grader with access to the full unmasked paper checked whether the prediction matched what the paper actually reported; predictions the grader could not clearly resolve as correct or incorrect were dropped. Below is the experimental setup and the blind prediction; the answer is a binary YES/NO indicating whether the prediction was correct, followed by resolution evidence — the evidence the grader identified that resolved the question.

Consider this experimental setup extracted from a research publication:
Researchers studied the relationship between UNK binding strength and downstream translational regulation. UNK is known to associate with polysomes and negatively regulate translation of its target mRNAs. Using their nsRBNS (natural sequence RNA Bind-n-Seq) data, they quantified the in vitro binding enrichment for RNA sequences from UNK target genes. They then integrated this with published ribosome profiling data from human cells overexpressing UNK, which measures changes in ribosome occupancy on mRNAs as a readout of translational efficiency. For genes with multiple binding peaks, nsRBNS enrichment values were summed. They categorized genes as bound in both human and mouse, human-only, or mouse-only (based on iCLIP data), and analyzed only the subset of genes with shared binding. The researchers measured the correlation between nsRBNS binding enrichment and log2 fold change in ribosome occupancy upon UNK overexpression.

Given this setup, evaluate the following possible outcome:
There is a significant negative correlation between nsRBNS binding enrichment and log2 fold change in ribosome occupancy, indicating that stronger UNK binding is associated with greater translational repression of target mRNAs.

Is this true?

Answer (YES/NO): YES